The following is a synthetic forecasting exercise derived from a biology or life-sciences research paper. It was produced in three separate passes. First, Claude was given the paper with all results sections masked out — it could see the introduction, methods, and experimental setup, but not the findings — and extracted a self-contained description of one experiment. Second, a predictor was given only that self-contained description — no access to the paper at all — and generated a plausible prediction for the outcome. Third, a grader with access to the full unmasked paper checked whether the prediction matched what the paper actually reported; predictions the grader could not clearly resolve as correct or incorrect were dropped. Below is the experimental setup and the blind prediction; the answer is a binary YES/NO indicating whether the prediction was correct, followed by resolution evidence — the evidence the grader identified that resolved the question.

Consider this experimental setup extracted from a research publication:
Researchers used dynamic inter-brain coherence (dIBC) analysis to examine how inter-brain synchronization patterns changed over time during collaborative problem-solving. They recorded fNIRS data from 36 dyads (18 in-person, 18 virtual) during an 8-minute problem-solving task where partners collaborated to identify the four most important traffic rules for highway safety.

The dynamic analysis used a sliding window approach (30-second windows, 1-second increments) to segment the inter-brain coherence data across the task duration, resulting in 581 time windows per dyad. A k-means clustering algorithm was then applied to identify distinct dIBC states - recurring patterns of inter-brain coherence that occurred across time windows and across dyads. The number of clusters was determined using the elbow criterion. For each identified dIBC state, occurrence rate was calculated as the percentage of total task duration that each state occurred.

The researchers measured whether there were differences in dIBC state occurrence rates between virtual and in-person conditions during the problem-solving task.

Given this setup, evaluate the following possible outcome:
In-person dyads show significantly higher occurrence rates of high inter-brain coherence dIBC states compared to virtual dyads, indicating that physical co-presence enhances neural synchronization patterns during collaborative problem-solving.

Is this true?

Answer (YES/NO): YES